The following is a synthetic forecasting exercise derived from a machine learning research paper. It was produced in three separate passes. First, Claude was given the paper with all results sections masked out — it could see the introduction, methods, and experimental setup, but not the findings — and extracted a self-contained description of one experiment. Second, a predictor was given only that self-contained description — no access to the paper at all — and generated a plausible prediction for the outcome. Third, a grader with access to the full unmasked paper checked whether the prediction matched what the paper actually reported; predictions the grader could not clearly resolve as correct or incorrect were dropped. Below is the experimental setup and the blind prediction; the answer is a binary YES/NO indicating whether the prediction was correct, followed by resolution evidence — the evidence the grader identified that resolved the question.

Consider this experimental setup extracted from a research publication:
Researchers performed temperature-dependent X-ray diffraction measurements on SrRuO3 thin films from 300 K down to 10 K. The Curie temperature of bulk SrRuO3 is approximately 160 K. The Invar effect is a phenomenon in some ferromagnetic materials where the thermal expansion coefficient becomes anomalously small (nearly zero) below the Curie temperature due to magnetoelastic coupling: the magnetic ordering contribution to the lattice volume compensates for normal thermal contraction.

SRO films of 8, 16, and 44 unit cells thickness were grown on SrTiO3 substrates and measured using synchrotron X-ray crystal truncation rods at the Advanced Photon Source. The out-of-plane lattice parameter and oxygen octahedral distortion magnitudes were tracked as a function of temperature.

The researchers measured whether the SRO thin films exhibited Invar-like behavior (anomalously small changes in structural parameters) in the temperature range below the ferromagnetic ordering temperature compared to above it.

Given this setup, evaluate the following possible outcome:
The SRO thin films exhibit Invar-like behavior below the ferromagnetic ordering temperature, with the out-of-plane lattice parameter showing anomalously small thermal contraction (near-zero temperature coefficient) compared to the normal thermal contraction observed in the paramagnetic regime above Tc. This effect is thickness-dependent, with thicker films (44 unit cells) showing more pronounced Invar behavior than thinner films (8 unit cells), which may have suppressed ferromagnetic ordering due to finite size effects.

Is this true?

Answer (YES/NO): NO